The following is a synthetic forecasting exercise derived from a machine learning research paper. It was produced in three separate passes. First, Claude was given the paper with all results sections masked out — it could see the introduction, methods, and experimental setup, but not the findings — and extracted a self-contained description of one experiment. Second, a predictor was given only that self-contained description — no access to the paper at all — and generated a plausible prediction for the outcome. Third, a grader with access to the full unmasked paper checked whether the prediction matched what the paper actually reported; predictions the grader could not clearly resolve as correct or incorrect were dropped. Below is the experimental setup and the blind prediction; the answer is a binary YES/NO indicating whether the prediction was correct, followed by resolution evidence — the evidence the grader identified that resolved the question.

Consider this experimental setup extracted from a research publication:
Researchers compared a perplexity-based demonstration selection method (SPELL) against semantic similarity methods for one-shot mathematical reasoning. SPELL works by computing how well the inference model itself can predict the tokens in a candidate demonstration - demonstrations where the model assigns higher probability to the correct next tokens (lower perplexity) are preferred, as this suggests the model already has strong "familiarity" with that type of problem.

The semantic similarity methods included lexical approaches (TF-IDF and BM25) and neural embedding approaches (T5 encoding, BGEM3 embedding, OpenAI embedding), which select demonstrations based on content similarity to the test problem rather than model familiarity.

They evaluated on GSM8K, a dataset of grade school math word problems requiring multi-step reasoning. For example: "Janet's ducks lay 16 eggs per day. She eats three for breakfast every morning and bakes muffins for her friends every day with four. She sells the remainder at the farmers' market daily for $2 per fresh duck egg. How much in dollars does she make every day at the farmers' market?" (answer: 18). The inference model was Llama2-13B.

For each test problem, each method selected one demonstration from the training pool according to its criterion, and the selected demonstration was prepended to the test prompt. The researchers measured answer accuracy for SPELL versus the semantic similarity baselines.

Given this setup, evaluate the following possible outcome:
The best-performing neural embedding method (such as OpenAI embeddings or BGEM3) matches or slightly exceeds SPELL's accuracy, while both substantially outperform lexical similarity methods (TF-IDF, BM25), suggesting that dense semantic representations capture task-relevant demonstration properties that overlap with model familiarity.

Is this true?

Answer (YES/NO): NO